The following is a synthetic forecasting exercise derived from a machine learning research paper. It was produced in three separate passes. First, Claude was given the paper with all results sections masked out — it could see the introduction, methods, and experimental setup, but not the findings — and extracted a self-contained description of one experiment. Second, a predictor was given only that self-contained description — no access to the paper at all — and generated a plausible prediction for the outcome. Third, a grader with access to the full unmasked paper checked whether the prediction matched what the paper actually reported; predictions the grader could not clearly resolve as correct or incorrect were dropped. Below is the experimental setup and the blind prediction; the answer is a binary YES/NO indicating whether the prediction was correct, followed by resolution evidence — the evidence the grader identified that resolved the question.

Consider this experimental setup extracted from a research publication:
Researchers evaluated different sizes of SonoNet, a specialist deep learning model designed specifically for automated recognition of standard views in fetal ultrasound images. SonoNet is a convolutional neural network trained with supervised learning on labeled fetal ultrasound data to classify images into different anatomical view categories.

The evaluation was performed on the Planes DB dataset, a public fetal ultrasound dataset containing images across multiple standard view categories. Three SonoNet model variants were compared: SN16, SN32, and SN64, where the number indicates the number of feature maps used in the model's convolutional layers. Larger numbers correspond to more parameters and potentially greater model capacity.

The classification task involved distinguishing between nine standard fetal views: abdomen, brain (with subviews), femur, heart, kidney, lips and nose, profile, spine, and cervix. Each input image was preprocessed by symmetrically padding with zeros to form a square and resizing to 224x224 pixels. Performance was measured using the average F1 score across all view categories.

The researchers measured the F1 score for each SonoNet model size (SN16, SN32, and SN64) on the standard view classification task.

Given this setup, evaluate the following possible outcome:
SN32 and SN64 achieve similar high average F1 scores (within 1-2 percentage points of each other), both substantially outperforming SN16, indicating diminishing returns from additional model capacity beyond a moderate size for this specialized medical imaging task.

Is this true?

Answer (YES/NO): NO